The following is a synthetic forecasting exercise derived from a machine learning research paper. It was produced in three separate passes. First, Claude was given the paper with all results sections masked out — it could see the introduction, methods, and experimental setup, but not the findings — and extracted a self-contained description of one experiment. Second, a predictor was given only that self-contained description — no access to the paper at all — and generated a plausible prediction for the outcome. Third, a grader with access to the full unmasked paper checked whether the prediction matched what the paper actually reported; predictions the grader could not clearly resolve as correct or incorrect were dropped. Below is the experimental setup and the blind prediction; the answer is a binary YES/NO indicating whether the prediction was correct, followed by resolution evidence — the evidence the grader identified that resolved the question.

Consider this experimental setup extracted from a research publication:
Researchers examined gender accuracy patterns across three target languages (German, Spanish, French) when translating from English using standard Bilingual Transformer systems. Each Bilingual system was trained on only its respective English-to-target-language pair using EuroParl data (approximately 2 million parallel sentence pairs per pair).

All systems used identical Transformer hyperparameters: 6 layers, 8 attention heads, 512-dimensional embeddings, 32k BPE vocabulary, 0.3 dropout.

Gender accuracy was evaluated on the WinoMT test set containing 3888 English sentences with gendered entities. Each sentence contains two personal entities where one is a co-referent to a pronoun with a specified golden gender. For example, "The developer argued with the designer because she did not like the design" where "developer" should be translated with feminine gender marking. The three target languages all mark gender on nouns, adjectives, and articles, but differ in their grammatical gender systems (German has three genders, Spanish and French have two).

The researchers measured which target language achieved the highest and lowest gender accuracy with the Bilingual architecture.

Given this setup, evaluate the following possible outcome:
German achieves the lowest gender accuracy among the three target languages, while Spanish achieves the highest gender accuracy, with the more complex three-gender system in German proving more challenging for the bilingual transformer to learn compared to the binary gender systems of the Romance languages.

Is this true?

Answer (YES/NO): NO